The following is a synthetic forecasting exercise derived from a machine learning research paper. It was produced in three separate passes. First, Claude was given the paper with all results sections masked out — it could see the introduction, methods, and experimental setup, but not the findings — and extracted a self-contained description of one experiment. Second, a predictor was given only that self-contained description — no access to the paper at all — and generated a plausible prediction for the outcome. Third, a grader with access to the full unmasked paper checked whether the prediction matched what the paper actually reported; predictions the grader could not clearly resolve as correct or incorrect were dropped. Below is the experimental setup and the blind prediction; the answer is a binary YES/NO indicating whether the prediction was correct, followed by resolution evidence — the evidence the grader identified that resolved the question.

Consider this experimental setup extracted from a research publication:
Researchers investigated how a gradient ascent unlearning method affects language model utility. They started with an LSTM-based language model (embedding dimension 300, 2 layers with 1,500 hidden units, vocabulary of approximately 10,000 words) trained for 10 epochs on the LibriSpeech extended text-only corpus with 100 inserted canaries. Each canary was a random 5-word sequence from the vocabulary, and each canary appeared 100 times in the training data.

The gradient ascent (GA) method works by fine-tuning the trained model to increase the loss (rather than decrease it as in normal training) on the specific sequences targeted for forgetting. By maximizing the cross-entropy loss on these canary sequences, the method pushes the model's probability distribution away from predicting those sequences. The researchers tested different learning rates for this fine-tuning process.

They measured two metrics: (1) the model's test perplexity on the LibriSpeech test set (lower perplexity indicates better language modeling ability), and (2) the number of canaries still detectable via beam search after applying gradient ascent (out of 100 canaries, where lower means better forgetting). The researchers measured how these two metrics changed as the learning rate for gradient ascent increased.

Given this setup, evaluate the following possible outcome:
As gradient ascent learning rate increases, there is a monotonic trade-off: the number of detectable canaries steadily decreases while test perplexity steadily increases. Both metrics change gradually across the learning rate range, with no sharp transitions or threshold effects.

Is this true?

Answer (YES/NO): NO